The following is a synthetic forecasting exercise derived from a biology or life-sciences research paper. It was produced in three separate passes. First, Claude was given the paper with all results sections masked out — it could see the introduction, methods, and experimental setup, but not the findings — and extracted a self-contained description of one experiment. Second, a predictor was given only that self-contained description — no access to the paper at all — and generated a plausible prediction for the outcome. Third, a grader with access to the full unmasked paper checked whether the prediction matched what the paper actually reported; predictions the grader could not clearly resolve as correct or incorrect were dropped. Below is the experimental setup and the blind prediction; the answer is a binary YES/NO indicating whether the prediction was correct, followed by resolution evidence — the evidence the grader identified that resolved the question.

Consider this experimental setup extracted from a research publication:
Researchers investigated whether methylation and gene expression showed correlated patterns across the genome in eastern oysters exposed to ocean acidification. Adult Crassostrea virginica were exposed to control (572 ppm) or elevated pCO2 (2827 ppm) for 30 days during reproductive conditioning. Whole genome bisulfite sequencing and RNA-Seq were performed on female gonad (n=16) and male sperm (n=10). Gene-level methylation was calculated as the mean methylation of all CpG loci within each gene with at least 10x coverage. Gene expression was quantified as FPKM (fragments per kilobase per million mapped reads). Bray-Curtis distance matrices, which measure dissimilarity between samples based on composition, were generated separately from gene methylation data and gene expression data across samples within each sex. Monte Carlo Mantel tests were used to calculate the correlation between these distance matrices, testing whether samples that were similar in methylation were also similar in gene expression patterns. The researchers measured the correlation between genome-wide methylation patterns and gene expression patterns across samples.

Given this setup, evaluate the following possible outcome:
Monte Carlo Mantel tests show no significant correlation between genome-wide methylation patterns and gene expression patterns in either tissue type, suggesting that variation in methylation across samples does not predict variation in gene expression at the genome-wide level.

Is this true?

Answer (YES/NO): NO